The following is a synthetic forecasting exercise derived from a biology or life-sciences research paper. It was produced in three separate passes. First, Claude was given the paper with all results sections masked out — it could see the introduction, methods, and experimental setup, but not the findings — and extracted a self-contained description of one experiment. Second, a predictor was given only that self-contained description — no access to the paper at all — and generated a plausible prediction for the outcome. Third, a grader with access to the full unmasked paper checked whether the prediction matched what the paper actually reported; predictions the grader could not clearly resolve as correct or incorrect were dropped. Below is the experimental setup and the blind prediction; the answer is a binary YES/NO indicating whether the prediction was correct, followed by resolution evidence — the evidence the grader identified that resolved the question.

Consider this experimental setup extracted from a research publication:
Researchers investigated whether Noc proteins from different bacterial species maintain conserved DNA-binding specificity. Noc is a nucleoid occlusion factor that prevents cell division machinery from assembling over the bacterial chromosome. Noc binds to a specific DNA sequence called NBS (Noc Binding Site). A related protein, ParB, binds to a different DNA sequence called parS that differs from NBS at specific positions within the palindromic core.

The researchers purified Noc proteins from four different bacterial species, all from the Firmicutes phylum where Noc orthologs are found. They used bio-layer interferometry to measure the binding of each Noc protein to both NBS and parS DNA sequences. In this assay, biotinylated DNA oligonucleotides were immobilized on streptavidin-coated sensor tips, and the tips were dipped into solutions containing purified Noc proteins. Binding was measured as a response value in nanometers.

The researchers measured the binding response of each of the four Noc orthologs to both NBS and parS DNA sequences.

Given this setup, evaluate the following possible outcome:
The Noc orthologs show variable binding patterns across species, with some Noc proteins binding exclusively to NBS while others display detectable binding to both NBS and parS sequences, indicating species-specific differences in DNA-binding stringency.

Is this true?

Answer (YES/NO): NO